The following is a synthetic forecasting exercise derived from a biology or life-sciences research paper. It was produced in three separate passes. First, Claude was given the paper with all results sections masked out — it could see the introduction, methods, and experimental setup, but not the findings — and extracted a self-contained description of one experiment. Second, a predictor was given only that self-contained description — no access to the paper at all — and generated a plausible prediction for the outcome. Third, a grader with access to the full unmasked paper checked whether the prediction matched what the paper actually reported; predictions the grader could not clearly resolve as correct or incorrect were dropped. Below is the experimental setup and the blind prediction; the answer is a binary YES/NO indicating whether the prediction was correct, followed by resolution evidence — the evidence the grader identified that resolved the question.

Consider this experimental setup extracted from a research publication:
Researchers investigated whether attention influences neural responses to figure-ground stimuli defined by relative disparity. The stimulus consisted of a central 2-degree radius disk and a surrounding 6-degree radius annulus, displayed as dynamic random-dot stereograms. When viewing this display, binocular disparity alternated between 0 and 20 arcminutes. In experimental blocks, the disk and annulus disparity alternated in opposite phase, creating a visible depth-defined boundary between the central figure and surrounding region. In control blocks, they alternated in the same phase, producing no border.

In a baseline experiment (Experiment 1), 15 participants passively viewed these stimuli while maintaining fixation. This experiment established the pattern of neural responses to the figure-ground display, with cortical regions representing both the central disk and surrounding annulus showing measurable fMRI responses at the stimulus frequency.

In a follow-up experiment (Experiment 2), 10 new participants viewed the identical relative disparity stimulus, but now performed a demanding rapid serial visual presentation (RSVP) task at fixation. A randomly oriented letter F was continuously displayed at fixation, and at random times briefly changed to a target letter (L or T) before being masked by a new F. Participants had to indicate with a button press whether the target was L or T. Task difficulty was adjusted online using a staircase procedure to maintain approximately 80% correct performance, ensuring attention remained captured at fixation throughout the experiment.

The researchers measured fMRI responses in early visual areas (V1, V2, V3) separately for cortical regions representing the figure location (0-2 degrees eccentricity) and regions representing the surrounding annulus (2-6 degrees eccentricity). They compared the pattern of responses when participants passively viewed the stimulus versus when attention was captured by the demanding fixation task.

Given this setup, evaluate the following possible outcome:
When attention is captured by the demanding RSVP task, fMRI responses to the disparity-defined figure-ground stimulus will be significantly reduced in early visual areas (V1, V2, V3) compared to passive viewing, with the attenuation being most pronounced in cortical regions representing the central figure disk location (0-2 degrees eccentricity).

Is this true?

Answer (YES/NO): NO